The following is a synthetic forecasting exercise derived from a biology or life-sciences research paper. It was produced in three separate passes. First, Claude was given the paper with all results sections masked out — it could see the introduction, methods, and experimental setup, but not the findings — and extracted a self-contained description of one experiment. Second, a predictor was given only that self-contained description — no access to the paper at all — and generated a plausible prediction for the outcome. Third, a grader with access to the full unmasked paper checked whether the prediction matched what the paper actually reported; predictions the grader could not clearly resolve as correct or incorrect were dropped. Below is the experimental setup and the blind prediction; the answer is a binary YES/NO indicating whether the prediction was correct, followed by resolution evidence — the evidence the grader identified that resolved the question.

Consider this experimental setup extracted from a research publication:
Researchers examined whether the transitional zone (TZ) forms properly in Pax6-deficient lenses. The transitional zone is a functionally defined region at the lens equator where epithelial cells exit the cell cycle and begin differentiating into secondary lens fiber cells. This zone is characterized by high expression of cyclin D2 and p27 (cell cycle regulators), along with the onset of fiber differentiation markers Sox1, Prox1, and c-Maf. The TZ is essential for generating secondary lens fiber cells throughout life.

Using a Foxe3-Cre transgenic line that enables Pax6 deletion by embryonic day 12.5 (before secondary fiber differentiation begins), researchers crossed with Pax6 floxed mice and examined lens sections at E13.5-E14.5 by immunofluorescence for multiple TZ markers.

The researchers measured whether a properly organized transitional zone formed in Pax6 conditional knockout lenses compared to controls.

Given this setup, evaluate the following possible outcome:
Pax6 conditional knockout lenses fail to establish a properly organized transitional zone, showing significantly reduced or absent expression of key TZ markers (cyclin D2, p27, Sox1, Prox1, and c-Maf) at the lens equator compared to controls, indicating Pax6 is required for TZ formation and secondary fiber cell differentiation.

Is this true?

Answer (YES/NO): NO